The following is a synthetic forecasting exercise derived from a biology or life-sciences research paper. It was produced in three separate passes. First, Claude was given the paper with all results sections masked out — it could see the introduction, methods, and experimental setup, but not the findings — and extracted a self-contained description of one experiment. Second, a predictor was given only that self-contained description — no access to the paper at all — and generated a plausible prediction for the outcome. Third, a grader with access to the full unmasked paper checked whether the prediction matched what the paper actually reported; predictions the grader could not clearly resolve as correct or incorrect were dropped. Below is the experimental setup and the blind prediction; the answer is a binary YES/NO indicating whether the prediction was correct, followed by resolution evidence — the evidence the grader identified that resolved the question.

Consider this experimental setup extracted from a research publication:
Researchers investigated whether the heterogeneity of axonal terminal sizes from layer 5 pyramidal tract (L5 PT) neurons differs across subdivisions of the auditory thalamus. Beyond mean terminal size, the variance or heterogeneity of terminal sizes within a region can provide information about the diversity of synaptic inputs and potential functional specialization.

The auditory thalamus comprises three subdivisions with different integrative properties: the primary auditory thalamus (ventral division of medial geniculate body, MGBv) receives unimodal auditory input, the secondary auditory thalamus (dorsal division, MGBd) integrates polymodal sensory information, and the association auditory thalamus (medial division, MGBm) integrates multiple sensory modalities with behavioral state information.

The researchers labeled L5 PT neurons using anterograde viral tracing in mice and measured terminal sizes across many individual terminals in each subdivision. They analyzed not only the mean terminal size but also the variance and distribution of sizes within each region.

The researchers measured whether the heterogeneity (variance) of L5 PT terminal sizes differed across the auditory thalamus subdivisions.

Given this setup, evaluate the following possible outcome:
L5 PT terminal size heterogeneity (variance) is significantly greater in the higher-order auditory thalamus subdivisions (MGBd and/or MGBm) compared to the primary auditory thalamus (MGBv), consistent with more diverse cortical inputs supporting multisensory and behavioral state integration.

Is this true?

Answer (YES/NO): NO